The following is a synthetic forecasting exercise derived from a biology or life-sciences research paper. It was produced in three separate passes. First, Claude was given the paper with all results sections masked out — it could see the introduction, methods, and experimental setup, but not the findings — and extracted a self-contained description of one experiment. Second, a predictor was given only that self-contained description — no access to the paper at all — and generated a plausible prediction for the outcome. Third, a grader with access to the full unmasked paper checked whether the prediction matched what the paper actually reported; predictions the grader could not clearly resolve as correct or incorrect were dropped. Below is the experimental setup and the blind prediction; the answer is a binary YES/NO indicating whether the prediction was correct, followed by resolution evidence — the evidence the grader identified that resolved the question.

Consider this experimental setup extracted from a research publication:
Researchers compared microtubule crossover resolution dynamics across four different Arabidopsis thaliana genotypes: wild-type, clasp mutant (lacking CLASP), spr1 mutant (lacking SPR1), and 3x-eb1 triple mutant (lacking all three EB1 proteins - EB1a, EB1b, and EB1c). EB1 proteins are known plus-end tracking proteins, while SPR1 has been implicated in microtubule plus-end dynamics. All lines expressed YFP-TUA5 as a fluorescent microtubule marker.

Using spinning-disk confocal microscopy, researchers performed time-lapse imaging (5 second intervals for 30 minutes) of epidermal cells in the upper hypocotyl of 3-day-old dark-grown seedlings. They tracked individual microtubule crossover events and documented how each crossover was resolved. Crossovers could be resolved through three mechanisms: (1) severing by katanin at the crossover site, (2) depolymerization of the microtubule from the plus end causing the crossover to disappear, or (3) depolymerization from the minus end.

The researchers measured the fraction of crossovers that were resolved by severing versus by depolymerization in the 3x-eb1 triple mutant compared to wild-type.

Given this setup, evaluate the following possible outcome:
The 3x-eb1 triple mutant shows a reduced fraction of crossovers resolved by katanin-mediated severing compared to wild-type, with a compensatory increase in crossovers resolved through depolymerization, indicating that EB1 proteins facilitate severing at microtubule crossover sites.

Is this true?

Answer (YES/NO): NO